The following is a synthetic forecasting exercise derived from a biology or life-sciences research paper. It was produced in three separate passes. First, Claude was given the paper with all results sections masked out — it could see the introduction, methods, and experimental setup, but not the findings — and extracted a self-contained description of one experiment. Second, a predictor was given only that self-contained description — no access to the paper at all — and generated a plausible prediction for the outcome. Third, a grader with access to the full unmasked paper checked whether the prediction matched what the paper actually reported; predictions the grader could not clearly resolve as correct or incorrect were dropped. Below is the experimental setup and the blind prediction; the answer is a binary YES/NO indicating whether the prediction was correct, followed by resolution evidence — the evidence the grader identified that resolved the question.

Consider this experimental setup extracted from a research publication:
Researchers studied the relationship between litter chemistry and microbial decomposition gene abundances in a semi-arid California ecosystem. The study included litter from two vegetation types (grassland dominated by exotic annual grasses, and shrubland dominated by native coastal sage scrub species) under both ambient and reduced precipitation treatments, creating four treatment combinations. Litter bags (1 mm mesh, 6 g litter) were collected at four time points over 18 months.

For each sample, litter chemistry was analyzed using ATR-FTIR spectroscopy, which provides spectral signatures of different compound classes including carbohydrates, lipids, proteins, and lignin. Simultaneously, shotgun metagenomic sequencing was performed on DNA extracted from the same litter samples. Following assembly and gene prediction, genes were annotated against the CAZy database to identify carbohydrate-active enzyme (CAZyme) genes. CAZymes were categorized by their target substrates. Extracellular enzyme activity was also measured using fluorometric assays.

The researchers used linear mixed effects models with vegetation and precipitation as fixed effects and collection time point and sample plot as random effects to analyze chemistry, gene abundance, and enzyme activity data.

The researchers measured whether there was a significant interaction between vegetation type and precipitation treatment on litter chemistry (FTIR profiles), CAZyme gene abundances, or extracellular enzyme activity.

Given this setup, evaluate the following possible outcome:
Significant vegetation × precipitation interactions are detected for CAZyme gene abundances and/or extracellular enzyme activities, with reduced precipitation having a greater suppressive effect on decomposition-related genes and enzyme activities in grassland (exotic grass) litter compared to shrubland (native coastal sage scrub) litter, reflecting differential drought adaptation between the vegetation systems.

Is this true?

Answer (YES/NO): NO